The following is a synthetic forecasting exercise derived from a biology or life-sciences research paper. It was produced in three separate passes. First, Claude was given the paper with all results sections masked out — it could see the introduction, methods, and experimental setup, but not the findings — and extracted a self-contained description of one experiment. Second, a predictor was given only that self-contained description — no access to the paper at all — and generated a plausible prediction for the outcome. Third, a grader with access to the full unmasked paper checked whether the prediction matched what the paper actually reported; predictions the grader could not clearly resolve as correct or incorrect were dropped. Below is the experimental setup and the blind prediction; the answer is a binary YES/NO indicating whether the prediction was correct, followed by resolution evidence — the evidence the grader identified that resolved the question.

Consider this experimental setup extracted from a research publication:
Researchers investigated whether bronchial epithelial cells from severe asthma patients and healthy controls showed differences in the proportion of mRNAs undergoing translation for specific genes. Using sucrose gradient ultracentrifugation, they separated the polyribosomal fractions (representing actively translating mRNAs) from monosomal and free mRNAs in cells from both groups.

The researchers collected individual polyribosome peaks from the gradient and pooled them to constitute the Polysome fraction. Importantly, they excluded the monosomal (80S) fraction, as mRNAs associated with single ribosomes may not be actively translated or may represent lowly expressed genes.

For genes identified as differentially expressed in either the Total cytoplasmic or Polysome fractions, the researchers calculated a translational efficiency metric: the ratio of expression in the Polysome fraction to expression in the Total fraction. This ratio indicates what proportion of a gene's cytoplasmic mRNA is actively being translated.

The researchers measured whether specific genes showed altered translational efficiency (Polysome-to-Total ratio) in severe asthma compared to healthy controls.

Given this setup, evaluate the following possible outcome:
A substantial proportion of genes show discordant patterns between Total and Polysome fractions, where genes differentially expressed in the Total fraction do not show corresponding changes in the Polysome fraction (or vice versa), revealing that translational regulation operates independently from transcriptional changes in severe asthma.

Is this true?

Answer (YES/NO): YES